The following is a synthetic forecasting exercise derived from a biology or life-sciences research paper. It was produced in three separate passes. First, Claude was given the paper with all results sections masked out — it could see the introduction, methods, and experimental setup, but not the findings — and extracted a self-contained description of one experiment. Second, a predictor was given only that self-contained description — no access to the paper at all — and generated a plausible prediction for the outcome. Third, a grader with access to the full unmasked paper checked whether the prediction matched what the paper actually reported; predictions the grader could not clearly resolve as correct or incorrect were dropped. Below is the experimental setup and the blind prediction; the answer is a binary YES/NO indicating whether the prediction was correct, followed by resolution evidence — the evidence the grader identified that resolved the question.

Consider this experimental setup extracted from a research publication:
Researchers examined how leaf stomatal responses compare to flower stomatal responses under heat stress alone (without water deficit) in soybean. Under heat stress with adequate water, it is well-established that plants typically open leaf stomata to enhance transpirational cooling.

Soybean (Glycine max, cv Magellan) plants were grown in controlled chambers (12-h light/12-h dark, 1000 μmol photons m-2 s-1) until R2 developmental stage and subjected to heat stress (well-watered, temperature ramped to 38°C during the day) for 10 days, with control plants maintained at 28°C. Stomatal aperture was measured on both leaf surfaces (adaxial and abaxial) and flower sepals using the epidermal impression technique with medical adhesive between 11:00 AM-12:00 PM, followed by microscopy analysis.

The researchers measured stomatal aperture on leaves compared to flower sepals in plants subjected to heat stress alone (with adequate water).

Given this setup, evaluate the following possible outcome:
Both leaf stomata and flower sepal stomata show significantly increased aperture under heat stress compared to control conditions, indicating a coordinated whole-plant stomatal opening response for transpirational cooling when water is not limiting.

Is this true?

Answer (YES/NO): NO